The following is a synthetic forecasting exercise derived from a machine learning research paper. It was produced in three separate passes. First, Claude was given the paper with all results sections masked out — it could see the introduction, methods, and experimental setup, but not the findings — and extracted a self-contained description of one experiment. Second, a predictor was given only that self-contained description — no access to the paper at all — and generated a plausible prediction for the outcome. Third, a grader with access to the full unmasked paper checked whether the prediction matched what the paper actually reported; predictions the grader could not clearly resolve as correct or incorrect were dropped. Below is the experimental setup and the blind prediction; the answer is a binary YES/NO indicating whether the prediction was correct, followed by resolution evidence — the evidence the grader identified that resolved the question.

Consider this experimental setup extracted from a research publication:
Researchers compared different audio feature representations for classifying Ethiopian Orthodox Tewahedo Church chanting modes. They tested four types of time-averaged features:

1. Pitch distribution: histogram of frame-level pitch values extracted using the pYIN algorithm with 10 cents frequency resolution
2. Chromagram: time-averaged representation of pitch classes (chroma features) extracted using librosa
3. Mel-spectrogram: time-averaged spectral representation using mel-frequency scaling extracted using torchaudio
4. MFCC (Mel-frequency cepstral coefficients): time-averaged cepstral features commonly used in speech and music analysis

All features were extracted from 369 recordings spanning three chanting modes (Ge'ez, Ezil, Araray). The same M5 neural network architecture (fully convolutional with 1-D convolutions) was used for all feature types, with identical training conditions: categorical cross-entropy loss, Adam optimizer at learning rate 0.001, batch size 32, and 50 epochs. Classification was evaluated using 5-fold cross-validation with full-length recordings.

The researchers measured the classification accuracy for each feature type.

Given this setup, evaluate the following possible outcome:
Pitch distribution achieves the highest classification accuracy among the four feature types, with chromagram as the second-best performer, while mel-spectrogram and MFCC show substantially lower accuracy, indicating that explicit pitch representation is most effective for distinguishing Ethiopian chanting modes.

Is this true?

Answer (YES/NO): NO